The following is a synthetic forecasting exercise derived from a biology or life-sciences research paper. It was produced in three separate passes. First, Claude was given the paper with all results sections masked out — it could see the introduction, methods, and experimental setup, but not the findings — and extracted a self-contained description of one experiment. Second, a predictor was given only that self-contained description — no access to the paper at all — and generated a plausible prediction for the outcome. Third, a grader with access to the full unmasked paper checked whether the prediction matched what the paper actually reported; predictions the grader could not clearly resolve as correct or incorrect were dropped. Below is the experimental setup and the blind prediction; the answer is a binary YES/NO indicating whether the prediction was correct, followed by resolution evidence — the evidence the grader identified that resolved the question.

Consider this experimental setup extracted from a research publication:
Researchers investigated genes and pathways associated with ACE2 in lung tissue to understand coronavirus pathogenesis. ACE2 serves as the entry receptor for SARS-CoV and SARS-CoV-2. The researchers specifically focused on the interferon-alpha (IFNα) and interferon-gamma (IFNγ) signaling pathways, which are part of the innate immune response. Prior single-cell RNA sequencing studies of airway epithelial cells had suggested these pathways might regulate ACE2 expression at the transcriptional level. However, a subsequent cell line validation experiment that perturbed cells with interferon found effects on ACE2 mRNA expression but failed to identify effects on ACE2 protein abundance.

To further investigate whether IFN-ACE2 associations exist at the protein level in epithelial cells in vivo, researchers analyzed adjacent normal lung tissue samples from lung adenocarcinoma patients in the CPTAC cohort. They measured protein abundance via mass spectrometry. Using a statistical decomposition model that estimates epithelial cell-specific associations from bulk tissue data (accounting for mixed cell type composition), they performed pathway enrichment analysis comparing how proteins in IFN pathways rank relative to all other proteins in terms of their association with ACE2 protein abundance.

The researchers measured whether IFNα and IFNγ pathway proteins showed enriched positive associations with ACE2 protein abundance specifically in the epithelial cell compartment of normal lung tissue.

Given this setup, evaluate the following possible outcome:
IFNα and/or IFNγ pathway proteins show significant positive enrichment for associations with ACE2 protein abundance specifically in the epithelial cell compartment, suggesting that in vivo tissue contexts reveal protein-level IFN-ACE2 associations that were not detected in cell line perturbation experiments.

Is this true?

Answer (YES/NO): YES